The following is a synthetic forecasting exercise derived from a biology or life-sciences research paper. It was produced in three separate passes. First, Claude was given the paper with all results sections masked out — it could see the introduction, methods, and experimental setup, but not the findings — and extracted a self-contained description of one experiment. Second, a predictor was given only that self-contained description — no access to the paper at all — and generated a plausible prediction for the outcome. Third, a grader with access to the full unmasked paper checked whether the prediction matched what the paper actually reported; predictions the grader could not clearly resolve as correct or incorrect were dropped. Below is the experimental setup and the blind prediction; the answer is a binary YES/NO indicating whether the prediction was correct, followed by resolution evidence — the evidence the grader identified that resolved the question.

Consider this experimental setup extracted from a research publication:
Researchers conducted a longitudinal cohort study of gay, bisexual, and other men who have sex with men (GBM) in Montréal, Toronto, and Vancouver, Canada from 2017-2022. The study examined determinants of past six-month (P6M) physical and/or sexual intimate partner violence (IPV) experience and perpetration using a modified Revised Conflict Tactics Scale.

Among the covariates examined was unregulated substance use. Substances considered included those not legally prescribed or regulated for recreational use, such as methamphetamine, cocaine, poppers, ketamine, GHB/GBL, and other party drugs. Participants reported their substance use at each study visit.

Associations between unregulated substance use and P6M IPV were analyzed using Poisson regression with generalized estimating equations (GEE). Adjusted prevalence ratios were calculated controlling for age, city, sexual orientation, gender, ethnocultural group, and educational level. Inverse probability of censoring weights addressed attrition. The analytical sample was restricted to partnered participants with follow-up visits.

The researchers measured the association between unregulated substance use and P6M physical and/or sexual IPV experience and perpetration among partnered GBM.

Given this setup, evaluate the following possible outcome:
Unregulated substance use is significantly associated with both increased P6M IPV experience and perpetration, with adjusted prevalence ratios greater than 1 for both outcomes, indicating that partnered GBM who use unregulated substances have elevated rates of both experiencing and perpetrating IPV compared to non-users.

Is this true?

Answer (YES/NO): YES